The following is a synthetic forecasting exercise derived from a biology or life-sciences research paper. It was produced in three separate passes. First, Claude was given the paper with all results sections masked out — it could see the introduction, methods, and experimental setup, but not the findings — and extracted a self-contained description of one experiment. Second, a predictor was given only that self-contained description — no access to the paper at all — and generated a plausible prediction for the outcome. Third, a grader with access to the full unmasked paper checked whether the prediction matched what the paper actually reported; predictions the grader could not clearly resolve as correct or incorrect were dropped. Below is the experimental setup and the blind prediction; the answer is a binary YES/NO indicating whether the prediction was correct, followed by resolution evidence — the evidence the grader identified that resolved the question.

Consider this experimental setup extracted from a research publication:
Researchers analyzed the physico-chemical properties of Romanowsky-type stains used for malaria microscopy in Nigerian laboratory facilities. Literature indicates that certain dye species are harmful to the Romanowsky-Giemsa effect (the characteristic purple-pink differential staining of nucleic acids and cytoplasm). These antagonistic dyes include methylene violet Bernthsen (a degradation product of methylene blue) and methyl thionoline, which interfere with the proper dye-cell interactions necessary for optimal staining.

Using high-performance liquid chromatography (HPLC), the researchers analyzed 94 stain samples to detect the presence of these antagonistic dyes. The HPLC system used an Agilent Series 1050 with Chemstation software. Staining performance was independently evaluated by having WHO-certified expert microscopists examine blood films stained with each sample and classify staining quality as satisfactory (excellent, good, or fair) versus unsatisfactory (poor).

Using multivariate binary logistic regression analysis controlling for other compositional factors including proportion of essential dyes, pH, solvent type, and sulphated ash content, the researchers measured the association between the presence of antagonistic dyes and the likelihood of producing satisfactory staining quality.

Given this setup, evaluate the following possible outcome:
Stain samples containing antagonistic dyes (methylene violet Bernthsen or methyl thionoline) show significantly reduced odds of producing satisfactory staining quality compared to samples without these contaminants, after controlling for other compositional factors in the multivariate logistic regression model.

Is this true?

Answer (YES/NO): NO